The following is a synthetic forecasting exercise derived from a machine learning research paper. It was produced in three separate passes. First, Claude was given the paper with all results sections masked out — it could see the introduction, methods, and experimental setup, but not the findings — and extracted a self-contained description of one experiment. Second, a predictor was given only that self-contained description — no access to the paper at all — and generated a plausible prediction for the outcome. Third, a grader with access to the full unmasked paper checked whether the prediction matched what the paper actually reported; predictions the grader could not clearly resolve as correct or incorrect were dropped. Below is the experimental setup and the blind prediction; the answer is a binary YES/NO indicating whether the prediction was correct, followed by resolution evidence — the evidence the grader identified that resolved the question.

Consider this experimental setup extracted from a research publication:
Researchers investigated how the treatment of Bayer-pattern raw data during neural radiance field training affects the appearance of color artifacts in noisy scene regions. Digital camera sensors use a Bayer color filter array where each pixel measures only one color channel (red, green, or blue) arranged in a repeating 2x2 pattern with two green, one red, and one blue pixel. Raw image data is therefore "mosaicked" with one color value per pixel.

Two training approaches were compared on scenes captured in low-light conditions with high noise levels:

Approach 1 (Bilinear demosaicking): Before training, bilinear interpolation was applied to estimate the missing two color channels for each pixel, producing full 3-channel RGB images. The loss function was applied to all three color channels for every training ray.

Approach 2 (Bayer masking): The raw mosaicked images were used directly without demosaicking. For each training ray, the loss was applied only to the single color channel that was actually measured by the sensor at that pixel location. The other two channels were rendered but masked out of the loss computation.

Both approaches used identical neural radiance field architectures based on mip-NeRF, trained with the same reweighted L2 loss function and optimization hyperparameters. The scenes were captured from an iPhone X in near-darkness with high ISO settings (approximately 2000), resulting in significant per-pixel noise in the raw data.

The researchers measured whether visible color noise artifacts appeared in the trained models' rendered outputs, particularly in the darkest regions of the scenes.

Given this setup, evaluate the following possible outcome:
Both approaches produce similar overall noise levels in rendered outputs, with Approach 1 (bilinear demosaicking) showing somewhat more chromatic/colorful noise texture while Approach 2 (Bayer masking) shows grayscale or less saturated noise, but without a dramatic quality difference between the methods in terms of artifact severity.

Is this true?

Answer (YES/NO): NO